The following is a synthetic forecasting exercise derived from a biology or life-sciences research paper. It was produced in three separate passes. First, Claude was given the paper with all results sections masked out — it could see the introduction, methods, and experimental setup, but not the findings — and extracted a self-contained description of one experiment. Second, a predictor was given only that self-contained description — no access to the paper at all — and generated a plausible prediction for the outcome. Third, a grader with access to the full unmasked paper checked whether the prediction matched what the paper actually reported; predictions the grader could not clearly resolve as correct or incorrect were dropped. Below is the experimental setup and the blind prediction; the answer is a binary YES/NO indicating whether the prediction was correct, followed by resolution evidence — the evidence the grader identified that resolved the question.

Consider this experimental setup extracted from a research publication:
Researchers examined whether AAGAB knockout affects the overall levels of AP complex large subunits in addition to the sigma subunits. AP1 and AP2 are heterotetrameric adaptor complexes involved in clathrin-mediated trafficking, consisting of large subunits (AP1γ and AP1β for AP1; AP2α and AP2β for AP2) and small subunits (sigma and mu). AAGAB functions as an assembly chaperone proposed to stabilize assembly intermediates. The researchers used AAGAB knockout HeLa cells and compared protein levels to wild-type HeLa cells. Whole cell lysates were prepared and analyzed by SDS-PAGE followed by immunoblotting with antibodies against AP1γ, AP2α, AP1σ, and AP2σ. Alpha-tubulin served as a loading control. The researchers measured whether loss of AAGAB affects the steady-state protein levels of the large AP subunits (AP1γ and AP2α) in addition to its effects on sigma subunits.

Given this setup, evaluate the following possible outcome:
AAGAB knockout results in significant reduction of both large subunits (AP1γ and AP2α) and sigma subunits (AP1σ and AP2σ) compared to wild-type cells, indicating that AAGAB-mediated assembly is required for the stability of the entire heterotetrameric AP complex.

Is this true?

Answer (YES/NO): YES